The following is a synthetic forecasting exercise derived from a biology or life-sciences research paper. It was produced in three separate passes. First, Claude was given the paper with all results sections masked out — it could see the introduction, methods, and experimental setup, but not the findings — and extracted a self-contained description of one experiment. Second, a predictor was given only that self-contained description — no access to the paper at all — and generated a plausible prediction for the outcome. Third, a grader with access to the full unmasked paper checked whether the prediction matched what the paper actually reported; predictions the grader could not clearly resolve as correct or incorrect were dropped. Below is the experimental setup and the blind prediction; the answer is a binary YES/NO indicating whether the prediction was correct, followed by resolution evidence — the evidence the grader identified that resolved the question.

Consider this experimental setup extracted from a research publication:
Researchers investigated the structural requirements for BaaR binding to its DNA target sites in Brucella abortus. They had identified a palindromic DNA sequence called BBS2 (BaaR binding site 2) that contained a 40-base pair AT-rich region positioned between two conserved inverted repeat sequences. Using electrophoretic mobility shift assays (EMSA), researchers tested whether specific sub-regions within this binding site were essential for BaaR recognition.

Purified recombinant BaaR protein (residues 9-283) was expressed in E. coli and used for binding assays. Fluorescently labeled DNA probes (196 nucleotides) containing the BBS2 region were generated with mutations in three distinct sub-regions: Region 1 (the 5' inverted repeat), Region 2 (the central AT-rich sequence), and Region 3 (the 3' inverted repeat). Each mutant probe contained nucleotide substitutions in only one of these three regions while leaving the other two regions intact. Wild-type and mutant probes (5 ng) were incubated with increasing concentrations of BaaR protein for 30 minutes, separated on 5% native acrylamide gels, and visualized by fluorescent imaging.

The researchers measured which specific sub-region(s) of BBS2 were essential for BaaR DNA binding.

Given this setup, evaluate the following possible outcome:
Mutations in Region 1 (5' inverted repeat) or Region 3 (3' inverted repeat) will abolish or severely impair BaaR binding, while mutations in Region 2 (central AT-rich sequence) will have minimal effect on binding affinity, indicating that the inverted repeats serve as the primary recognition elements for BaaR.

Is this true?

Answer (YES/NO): NO